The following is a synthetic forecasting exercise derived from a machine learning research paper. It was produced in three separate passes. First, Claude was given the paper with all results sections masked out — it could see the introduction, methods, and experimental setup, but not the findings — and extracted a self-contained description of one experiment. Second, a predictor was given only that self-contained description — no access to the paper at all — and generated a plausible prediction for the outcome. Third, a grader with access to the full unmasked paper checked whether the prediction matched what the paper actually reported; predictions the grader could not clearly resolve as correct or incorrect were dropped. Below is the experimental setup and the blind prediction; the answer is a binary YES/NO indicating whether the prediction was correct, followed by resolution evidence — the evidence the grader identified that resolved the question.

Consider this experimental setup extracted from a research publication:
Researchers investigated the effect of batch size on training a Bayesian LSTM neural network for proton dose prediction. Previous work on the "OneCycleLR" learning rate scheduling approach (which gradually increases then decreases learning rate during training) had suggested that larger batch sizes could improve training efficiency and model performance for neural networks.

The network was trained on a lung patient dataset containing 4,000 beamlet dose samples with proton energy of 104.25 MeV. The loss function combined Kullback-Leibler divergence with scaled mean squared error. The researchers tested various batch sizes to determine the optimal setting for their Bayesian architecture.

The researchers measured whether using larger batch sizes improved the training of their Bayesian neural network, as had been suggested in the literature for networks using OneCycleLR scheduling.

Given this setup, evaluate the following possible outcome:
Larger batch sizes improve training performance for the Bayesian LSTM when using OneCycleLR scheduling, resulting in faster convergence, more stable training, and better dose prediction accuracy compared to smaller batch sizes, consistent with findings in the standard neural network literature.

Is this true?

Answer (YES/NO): NO